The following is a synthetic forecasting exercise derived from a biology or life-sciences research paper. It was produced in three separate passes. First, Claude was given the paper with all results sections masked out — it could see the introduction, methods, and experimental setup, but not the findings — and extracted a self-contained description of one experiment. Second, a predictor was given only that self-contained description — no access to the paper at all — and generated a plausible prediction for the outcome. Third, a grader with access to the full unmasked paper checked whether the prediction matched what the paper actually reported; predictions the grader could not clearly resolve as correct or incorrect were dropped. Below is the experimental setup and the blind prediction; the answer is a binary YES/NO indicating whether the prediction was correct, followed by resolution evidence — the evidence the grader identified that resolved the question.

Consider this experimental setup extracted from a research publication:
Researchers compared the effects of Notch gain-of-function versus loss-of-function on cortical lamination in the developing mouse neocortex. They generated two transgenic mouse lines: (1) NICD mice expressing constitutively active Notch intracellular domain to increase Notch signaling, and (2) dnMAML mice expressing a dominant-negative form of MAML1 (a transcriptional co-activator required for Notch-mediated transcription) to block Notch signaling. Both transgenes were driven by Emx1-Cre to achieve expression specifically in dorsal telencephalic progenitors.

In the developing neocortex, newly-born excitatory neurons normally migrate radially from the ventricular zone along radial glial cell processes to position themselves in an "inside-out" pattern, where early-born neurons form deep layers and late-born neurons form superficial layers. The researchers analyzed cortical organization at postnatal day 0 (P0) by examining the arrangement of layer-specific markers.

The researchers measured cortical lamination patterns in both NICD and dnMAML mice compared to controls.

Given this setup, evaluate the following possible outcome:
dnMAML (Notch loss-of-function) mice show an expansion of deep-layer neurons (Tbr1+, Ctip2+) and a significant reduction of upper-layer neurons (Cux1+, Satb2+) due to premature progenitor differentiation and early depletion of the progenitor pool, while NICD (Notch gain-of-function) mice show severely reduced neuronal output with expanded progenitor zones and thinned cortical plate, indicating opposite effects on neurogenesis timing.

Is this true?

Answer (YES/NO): NO